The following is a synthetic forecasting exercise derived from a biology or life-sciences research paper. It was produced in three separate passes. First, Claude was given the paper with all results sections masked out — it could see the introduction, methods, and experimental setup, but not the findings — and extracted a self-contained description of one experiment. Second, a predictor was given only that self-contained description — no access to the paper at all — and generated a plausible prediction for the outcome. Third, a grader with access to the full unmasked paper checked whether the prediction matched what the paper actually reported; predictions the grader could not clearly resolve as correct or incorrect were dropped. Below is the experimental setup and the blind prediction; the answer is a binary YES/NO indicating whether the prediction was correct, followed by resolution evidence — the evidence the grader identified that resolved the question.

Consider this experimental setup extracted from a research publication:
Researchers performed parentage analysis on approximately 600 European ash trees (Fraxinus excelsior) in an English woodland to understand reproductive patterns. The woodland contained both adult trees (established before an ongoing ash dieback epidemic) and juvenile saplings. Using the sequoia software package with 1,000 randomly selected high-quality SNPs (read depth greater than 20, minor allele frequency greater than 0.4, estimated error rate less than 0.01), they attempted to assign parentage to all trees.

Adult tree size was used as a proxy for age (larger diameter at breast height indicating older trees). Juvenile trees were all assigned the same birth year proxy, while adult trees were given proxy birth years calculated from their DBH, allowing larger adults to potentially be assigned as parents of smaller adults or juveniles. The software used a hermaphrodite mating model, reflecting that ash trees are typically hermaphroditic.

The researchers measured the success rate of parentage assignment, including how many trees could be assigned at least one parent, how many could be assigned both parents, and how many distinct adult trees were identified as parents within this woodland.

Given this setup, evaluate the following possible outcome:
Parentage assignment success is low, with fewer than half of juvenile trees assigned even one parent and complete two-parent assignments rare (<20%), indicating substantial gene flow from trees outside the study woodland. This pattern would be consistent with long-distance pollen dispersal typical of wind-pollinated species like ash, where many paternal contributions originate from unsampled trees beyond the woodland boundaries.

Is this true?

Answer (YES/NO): YES